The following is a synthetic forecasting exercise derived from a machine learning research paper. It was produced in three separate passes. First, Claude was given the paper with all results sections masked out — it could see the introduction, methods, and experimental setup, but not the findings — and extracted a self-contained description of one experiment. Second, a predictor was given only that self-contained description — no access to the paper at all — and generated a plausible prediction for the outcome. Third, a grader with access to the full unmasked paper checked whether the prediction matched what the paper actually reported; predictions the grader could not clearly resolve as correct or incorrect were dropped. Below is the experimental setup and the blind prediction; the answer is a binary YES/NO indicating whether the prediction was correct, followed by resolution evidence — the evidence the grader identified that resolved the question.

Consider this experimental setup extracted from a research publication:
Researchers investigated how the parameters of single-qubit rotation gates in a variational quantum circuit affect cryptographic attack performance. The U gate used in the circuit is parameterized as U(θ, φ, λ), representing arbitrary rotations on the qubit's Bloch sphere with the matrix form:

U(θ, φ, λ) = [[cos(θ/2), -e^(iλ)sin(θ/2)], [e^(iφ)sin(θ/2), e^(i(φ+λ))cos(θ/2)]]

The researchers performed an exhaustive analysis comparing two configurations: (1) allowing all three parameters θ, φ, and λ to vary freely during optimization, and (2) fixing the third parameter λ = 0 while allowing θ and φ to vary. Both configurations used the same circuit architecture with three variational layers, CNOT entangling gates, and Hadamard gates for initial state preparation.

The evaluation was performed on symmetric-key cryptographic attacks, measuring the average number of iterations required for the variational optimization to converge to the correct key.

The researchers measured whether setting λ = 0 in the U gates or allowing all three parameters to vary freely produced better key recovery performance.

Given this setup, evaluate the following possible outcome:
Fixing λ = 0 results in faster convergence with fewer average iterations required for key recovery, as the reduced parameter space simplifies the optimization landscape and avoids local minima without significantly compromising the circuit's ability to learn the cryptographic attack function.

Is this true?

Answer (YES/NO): YES